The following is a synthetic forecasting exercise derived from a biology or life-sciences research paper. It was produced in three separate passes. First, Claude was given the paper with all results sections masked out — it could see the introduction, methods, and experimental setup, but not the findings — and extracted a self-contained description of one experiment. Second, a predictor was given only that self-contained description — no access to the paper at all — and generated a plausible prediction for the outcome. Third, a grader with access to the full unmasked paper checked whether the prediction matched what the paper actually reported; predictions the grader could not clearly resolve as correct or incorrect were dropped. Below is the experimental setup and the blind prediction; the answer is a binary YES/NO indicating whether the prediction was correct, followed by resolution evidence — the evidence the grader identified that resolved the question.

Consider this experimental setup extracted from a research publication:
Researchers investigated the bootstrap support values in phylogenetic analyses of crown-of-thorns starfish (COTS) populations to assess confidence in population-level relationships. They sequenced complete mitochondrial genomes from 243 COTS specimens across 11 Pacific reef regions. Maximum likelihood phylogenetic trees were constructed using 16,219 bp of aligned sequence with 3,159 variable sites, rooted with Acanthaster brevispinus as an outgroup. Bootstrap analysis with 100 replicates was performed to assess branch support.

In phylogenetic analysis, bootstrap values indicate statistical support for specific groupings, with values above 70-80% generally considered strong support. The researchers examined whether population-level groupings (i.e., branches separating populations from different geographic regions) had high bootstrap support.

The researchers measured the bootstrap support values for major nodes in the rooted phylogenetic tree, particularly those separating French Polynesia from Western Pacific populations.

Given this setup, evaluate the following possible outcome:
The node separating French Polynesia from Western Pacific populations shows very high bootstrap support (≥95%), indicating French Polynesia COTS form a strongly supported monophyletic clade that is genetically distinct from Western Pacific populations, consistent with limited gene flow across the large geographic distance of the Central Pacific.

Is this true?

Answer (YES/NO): NO